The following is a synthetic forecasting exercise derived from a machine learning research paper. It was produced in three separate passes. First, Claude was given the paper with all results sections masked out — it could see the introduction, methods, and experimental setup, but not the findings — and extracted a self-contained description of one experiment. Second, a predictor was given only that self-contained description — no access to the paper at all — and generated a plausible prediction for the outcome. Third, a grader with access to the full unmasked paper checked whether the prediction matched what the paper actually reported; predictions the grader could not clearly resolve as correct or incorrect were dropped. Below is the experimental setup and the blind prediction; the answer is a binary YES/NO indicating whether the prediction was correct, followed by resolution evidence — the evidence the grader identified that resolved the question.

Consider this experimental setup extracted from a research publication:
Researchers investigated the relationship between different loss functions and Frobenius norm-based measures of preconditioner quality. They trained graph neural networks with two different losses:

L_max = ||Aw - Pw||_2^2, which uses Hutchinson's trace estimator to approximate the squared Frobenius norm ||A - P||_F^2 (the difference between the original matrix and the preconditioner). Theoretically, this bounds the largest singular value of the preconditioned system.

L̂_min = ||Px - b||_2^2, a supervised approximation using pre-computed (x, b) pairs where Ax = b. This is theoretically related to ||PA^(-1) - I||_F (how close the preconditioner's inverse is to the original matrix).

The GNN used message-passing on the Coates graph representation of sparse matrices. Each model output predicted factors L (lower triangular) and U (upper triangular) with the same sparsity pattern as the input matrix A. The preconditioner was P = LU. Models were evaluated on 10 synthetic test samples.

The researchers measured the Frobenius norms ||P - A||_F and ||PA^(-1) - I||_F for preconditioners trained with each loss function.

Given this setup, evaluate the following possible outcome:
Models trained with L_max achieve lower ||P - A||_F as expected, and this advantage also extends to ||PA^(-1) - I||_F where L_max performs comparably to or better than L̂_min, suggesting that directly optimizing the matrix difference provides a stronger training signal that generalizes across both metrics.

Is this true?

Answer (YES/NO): NO